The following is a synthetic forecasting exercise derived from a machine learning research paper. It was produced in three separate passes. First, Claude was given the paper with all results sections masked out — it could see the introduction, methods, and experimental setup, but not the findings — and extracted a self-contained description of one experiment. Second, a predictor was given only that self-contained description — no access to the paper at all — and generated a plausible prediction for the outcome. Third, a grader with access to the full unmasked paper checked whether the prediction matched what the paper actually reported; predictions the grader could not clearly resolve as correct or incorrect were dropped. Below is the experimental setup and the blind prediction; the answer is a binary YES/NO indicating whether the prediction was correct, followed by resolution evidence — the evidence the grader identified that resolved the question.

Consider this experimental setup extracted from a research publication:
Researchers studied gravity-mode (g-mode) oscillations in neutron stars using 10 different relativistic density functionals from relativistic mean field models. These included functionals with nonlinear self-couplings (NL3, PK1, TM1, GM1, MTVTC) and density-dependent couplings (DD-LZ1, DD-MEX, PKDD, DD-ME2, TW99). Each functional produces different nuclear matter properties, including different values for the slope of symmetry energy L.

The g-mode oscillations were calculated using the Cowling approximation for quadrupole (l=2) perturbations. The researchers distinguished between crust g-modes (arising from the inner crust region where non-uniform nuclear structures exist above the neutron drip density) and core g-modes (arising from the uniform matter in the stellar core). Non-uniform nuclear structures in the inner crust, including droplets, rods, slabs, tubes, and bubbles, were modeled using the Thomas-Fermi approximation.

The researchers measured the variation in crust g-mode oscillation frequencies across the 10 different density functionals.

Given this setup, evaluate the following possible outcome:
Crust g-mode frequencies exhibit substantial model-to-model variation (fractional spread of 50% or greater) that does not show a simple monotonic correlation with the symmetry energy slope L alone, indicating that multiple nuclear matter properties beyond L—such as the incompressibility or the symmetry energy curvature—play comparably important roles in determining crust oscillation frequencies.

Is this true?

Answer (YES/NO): NO